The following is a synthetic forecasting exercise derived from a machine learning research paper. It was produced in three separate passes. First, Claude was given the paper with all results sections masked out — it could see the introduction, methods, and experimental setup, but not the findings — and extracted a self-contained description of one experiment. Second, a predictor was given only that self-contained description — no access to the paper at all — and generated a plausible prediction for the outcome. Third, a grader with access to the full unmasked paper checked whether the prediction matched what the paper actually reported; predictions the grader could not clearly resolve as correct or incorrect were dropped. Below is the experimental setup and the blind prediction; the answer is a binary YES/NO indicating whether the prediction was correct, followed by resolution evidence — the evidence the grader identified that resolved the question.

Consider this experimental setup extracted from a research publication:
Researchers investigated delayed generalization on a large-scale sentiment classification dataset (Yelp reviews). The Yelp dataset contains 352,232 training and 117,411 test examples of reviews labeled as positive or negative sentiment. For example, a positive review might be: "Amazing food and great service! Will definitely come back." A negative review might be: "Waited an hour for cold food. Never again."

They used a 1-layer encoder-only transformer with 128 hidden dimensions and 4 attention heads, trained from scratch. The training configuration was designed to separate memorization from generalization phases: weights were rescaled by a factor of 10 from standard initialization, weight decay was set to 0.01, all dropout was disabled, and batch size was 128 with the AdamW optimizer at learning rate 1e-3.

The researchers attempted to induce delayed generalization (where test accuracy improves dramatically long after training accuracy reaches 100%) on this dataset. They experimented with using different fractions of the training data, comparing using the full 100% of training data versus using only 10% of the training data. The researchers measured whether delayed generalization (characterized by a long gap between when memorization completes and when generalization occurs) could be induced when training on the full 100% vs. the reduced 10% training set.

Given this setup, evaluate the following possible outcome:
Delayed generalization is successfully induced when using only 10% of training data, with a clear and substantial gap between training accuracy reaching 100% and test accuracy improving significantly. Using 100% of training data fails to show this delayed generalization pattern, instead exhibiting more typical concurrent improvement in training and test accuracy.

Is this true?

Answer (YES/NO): YES